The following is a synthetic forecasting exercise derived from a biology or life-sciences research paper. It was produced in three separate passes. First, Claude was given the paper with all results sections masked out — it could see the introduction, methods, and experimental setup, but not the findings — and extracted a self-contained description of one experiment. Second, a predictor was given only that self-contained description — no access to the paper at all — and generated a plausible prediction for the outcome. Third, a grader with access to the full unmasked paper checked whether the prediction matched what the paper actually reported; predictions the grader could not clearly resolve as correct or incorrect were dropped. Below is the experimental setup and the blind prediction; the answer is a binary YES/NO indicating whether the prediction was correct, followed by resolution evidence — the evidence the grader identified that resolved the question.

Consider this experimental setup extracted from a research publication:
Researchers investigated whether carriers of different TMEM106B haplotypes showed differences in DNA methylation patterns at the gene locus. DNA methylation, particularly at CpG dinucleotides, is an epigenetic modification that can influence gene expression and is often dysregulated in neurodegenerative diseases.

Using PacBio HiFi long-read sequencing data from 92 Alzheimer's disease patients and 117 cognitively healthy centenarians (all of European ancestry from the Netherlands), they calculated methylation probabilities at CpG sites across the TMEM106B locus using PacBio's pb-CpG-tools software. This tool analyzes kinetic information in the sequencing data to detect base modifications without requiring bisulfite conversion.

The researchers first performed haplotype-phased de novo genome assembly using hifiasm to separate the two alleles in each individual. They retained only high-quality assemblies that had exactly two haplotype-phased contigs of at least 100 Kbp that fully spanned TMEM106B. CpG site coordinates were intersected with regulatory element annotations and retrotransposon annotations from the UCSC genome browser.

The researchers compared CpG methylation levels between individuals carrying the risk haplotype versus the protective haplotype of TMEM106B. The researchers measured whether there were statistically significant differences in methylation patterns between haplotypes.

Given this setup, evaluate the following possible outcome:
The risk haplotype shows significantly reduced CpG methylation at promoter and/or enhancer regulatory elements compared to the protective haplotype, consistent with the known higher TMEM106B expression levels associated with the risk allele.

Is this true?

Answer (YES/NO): NO